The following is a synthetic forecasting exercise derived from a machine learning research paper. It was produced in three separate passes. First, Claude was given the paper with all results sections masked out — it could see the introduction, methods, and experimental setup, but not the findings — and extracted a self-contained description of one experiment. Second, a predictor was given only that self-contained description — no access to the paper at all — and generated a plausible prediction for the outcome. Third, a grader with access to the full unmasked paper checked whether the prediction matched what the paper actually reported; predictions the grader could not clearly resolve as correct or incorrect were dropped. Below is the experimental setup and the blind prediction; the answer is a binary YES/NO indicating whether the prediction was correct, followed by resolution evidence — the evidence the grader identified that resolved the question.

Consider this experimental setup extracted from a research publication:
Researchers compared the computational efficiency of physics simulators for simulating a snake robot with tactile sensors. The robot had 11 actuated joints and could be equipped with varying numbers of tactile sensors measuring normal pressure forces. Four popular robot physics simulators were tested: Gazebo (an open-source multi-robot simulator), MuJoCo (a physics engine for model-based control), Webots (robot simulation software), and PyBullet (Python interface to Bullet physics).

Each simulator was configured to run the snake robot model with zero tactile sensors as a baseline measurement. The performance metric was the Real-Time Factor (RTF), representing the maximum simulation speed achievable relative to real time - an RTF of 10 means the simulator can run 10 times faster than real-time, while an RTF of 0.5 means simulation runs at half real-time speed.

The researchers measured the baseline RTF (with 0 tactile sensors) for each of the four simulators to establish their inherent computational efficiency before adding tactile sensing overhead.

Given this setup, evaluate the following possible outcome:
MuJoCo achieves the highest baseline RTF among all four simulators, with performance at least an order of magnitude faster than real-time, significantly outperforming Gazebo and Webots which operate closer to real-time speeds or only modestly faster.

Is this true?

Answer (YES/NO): NO